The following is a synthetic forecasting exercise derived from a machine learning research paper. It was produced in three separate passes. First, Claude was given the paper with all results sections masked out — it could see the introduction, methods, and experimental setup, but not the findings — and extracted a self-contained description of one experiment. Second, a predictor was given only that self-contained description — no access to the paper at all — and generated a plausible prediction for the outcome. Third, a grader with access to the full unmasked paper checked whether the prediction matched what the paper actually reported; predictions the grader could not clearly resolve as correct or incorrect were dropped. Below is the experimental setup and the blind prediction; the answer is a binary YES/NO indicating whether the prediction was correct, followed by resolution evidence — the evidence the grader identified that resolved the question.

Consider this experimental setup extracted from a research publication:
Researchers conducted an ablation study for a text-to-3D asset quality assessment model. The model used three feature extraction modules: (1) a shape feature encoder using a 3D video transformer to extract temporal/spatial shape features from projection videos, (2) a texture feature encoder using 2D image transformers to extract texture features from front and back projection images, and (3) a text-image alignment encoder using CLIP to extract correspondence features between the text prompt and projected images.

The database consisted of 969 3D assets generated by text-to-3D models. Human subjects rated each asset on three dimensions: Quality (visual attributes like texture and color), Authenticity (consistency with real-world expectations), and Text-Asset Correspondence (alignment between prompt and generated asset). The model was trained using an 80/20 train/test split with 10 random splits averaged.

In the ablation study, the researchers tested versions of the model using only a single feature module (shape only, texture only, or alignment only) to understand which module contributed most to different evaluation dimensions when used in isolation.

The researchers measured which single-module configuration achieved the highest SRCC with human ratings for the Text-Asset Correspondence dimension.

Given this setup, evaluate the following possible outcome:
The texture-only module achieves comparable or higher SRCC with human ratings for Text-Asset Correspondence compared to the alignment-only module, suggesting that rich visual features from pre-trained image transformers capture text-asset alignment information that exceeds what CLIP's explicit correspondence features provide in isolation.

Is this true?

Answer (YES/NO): NO